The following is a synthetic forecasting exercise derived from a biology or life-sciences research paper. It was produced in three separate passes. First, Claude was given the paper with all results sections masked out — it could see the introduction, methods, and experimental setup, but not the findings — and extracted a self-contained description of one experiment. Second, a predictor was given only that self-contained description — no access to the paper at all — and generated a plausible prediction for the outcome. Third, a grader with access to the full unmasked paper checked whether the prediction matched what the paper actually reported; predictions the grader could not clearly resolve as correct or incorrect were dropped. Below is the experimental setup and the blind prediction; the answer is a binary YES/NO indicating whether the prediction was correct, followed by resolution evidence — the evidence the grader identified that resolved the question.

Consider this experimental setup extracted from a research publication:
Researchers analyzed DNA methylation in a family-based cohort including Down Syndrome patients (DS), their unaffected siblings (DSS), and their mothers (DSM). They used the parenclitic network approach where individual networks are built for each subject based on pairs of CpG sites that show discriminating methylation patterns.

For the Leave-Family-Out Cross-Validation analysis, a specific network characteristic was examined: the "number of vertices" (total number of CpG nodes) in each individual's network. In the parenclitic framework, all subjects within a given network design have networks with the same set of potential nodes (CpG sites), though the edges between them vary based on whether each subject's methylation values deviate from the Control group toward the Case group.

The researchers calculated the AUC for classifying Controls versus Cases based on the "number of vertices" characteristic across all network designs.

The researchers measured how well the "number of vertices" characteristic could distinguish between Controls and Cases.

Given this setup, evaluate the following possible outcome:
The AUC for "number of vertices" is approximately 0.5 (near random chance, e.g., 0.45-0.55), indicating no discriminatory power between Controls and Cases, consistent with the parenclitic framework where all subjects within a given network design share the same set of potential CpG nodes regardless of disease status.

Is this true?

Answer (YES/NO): YES